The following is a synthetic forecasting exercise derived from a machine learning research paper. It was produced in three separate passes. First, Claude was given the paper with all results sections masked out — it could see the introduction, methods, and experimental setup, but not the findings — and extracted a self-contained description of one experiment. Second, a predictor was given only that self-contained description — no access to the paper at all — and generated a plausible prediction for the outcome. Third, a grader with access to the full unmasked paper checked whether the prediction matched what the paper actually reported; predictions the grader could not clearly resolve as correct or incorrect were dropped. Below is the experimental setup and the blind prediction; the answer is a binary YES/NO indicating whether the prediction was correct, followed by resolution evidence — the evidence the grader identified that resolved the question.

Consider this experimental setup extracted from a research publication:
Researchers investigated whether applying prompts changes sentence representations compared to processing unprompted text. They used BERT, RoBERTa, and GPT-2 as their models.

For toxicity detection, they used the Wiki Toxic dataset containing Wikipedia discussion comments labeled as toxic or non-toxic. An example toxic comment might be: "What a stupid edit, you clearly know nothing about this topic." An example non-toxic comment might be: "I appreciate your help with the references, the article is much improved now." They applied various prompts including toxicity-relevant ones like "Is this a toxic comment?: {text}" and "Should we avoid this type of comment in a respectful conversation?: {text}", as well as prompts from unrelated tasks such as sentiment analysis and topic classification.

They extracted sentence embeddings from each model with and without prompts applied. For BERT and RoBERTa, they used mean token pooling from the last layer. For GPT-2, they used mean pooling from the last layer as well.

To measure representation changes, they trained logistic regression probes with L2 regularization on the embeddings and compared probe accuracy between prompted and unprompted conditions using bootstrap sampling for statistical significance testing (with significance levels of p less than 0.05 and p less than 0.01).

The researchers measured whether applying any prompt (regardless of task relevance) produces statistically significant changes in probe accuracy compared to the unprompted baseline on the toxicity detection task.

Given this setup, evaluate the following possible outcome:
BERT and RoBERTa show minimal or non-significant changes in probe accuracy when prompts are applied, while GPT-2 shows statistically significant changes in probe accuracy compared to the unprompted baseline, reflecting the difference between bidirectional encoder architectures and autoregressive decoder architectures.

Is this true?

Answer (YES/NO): NO